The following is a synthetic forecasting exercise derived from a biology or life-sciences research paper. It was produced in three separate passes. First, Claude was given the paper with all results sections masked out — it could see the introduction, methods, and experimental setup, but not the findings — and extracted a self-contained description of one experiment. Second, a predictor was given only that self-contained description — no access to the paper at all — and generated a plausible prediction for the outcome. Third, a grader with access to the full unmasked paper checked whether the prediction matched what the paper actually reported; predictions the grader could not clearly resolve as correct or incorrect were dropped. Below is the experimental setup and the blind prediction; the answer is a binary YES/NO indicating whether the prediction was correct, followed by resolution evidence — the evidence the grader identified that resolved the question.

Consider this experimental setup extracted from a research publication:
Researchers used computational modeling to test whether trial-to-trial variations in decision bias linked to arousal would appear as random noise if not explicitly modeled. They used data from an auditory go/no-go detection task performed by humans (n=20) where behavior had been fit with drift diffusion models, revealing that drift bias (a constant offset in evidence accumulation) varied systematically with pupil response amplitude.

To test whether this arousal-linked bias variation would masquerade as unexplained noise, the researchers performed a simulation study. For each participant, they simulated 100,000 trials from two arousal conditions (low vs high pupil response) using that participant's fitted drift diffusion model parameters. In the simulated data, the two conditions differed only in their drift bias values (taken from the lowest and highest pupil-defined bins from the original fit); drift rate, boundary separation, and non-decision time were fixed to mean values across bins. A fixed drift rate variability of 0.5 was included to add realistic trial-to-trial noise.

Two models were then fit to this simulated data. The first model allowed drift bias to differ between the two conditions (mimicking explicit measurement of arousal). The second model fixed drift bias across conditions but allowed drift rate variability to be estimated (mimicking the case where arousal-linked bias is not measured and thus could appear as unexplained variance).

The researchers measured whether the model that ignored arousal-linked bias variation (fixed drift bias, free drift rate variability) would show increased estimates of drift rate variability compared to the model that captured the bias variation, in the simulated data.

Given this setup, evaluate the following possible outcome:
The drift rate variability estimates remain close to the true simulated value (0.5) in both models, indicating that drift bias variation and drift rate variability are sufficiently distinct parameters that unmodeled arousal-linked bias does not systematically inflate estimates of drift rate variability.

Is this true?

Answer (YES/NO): NO